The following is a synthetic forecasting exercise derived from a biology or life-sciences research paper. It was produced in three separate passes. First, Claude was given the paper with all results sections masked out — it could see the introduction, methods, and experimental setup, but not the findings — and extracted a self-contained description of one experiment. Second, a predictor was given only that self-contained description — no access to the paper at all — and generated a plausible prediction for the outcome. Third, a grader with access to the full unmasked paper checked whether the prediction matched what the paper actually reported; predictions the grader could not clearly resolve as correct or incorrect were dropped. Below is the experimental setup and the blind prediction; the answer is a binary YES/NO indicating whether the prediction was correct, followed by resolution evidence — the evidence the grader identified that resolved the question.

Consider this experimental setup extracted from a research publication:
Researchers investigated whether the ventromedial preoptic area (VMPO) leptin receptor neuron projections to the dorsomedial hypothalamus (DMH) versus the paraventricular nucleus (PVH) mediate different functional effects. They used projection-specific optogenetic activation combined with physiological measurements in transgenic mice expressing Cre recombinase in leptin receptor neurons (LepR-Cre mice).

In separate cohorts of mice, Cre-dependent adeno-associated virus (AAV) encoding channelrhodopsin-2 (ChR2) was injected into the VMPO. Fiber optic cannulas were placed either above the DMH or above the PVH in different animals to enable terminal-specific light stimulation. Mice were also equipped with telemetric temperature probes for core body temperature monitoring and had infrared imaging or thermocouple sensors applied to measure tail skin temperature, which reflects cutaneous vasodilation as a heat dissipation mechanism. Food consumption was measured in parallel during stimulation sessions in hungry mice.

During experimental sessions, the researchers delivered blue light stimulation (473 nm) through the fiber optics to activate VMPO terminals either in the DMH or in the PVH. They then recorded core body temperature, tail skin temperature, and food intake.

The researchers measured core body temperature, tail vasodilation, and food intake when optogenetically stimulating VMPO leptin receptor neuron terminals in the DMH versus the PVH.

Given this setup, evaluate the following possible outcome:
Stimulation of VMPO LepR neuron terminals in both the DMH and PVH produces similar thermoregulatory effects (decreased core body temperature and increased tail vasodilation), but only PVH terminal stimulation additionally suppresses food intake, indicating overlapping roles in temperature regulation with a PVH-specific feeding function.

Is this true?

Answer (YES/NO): NO